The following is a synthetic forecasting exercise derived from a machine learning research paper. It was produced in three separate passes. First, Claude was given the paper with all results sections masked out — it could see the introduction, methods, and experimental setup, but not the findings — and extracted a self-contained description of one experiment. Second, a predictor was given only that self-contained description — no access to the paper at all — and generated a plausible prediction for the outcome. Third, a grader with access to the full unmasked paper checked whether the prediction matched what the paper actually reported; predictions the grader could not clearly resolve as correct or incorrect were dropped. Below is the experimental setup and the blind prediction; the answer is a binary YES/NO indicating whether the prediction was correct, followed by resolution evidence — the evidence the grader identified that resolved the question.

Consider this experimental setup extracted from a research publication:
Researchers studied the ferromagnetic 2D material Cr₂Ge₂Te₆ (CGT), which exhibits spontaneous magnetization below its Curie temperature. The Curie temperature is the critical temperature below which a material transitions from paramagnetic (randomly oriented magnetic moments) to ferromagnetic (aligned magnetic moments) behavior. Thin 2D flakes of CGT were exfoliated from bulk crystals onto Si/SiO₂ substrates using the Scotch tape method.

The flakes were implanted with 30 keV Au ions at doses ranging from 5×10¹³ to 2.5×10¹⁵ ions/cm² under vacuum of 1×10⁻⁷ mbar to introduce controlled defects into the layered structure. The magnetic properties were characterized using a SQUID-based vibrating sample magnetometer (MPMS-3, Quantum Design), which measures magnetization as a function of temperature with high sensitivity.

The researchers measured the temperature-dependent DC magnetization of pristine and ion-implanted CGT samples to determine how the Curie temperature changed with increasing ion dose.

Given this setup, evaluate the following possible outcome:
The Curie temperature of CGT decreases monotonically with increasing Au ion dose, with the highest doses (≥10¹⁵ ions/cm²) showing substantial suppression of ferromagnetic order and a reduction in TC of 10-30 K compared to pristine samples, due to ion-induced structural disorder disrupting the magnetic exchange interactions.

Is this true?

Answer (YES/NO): NO